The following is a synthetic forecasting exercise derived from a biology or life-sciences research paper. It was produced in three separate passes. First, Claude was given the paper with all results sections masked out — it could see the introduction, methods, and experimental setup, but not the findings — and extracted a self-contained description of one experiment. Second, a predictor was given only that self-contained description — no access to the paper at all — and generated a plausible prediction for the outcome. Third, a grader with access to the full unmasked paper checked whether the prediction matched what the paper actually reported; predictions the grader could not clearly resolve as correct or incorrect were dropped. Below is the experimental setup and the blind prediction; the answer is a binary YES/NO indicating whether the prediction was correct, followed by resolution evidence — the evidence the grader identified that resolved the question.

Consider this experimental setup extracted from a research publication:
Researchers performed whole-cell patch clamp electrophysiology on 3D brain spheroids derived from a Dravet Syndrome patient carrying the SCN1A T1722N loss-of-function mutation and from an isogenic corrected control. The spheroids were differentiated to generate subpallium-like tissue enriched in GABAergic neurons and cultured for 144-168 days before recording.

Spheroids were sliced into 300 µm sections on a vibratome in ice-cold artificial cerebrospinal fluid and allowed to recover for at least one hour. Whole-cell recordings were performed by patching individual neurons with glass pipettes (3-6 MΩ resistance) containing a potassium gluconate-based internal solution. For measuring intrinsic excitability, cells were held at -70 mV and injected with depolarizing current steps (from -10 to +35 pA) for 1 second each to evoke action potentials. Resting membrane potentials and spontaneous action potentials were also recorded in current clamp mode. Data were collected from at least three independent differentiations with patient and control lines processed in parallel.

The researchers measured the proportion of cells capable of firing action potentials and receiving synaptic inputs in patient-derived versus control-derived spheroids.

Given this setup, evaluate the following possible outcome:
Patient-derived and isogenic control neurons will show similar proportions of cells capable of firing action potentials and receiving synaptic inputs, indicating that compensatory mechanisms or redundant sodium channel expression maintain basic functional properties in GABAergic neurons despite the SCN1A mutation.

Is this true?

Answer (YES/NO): NO